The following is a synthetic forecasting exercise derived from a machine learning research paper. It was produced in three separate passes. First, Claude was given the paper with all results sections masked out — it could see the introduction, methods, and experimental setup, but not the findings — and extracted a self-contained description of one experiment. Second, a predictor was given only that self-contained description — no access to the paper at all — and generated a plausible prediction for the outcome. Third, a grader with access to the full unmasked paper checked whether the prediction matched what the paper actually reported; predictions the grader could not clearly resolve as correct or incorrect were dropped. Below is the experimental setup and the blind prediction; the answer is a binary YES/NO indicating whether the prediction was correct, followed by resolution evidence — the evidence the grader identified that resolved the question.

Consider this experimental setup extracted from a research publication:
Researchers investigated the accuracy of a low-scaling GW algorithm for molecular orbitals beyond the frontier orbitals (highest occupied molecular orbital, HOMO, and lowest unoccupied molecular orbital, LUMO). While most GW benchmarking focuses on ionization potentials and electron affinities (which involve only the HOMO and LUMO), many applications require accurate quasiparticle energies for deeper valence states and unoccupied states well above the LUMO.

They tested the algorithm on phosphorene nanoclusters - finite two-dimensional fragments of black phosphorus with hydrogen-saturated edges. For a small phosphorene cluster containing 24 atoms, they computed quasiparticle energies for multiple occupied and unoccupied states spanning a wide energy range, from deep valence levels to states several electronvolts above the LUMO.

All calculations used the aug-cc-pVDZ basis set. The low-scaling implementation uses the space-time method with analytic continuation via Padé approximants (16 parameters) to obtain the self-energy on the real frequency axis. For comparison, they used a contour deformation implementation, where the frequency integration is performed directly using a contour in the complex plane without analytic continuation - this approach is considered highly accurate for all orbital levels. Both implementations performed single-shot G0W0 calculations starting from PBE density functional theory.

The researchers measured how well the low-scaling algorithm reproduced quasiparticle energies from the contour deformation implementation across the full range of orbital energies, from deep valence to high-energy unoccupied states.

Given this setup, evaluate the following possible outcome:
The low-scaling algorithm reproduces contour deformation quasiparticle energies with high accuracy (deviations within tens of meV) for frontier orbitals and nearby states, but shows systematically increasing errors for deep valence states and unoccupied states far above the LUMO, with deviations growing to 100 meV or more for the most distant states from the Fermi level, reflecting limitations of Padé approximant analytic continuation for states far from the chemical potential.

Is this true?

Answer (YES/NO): NO